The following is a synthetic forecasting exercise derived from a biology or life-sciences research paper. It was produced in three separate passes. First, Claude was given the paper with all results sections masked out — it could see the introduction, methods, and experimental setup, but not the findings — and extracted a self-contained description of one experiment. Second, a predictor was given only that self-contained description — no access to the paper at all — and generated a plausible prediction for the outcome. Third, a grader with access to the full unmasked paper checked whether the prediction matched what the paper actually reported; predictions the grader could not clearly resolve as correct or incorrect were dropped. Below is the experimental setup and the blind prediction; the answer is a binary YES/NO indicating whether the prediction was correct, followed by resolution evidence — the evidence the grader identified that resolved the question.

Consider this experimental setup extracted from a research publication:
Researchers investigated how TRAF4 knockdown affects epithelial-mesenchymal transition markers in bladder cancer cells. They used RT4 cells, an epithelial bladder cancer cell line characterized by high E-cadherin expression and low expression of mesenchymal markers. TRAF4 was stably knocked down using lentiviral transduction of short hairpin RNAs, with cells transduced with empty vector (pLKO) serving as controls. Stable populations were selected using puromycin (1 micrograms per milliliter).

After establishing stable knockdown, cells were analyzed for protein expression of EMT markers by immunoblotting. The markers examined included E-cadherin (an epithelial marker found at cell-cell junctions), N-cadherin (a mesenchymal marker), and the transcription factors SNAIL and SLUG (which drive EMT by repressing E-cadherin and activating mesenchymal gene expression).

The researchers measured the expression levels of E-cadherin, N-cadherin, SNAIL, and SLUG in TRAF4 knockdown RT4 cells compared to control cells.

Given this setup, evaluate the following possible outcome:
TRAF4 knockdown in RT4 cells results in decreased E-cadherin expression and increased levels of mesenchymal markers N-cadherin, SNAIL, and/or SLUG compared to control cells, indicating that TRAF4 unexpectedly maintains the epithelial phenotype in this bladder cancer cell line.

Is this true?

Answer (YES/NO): NO